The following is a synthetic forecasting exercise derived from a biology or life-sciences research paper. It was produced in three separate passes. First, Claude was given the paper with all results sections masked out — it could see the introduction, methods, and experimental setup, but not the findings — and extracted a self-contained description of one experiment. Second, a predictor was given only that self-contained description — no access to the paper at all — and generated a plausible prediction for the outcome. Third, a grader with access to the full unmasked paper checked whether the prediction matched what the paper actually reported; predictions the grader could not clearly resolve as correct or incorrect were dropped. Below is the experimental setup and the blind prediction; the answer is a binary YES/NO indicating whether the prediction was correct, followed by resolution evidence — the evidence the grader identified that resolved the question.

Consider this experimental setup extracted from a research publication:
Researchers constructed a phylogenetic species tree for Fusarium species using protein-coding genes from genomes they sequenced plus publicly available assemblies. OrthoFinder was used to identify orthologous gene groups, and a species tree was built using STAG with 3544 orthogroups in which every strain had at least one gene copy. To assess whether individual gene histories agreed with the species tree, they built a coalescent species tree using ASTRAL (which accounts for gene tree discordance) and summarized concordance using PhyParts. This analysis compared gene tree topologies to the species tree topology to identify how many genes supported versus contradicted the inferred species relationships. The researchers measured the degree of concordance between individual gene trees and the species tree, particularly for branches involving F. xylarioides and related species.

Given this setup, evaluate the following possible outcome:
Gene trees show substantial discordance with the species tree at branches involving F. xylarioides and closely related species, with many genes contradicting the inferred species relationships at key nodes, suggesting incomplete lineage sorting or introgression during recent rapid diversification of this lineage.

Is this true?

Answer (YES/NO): NO